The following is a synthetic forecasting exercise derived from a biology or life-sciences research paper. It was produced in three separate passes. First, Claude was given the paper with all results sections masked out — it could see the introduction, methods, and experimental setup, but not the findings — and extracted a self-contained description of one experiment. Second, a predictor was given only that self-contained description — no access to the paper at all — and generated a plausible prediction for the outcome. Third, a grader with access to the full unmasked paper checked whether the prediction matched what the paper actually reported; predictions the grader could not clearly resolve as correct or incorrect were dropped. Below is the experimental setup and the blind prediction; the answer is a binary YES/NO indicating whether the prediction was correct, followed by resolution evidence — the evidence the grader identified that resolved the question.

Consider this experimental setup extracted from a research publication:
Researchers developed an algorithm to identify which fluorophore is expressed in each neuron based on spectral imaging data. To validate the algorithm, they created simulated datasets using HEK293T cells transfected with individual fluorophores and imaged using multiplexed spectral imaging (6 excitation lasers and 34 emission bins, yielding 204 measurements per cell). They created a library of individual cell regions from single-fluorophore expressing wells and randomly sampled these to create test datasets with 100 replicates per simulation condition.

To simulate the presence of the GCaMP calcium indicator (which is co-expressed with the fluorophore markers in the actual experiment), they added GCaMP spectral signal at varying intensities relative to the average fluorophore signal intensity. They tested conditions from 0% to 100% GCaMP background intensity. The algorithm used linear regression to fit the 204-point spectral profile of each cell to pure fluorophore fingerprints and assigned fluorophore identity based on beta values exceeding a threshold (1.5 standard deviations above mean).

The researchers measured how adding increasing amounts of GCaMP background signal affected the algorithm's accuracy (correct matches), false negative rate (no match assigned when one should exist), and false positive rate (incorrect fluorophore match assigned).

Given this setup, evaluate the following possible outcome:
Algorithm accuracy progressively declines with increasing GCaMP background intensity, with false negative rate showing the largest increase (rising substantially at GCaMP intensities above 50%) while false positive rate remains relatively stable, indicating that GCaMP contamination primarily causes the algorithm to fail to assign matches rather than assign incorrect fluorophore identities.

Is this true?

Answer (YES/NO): NO